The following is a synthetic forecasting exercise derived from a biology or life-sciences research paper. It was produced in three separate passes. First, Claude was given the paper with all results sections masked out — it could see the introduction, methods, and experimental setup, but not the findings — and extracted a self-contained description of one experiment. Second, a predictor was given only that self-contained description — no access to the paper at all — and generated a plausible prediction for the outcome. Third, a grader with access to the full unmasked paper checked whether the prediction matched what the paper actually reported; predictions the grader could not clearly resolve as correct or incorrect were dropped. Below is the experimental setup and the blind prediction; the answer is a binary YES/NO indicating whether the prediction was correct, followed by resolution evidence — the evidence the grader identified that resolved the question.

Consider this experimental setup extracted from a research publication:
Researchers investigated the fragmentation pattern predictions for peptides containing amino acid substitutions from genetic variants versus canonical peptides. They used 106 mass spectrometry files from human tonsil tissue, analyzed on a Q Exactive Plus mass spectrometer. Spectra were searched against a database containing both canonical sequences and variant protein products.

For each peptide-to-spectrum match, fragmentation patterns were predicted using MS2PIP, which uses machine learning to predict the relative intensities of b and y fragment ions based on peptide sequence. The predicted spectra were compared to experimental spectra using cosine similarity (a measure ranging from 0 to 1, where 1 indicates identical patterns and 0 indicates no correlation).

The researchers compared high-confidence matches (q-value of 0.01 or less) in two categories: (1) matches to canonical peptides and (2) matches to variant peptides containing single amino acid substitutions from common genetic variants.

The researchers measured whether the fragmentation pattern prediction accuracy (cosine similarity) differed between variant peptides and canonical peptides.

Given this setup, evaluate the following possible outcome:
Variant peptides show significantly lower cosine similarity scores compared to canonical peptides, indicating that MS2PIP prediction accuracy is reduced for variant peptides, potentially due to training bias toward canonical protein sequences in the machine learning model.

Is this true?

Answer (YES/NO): NO